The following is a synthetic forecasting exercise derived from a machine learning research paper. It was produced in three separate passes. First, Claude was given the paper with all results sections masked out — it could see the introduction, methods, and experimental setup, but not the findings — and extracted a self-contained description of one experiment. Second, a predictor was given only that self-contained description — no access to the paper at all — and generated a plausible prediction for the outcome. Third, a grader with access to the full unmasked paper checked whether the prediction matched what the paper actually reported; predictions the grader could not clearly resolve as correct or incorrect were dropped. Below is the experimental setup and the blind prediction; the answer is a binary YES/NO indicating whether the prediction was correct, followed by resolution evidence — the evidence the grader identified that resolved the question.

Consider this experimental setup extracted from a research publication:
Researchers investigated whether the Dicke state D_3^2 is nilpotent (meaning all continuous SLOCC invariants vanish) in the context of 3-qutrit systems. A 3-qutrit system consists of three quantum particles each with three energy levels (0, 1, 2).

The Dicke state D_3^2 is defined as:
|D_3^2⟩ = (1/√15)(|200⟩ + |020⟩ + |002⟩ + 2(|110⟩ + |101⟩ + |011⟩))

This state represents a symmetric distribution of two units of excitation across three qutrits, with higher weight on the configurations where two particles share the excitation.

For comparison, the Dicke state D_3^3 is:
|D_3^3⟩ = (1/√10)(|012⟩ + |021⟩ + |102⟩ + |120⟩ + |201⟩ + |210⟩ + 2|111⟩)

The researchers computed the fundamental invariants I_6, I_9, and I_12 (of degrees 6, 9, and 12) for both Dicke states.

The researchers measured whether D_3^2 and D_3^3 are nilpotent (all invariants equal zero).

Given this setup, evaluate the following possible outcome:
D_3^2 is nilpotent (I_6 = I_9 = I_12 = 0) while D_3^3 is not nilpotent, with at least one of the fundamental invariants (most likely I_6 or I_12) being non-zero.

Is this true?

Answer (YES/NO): YES